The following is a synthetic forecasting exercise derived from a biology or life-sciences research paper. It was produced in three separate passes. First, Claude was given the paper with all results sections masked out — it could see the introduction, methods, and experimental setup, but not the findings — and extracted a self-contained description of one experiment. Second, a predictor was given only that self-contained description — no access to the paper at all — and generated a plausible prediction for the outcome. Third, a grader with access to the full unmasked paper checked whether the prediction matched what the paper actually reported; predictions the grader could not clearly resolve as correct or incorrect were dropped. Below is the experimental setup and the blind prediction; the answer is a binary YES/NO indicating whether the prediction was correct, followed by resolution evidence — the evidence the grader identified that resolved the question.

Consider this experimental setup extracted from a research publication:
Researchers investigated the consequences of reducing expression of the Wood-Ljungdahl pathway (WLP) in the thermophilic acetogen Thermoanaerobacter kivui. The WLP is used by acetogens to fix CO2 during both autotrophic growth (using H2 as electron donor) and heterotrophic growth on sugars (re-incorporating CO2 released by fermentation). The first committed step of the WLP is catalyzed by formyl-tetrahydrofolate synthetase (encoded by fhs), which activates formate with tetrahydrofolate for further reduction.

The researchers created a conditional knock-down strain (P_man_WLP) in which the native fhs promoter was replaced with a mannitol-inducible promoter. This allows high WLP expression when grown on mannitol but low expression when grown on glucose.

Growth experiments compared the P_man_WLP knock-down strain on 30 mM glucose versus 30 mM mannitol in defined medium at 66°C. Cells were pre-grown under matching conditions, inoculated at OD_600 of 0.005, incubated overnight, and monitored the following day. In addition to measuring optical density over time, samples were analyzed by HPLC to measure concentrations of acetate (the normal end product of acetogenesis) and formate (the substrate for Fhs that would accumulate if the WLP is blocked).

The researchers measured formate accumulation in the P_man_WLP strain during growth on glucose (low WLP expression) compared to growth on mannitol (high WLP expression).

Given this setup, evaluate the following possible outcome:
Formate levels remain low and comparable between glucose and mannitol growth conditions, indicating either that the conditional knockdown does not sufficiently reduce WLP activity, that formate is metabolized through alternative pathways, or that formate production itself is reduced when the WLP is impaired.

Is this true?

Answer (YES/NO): NO